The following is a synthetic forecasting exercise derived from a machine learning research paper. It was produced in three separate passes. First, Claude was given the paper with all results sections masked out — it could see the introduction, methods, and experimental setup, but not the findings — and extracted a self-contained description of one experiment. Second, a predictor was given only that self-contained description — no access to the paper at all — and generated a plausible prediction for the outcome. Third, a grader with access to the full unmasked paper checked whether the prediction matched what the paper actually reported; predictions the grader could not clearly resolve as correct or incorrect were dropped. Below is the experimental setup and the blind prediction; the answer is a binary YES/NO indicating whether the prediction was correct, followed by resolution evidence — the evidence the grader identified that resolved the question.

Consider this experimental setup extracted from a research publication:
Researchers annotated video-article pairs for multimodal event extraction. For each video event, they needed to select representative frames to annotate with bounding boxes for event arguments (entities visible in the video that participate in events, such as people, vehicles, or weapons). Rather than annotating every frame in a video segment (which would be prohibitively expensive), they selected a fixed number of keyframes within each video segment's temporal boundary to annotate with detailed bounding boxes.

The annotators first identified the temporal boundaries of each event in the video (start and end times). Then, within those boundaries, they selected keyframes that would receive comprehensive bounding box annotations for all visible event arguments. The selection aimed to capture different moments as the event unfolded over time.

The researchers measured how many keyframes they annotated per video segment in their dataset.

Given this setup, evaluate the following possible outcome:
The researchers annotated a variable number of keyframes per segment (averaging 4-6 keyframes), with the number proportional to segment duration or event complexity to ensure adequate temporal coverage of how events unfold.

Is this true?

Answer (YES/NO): NO